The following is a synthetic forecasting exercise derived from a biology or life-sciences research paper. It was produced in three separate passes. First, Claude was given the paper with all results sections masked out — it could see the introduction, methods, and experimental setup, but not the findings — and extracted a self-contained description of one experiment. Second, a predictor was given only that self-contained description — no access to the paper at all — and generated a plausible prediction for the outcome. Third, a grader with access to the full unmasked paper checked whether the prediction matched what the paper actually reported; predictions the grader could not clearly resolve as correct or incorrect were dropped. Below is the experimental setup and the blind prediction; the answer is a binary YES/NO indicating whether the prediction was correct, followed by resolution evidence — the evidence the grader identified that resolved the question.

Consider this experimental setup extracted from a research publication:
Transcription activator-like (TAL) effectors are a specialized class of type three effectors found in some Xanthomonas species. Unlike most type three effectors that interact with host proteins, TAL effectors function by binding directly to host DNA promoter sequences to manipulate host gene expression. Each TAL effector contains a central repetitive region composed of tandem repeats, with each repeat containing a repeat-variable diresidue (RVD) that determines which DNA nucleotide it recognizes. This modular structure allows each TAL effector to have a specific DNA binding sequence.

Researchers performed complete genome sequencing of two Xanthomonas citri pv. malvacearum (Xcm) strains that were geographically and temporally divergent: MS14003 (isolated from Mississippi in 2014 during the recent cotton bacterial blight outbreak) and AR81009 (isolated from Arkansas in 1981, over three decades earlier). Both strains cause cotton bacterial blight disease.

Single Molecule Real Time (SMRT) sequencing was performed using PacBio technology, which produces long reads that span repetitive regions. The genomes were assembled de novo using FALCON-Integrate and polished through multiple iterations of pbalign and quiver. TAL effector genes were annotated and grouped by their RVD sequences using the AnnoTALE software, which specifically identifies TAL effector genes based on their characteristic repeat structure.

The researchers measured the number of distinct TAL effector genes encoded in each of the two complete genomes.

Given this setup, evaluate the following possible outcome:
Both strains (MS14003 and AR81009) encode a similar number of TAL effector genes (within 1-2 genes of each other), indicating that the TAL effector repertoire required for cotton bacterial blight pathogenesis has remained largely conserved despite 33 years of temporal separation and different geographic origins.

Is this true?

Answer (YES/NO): NO